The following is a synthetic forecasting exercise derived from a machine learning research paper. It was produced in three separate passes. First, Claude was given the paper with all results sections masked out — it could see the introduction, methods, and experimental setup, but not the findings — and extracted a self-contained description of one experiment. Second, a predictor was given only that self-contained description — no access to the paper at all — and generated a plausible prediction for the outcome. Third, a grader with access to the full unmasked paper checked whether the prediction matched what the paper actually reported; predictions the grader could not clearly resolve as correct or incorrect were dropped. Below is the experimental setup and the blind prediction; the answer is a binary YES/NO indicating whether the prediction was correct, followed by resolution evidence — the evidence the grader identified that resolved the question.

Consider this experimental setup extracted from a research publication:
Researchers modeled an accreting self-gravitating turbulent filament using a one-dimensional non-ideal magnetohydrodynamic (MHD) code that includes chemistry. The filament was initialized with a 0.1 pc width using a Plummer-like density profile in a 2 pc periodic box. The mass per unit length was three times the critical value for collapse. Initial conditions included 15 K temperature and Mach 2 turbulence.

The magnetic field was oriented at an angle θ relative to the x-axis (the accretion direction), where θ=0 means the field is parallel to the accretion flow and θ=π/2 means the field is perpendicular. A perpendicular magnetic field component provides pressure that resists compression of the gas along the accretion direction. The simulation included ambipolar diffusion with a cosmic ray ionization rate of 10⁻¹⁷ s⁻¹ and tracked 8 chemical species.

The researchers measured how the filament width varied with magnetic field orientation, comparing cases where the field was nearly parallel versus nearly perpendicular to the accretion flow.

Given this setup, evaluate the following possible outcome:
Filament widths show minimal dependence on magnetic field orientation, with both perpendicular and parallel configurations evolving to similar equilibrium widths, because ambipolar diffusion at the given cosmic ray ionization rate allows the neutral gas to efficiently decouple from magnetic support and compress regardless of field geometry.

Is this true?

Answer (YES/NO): NO